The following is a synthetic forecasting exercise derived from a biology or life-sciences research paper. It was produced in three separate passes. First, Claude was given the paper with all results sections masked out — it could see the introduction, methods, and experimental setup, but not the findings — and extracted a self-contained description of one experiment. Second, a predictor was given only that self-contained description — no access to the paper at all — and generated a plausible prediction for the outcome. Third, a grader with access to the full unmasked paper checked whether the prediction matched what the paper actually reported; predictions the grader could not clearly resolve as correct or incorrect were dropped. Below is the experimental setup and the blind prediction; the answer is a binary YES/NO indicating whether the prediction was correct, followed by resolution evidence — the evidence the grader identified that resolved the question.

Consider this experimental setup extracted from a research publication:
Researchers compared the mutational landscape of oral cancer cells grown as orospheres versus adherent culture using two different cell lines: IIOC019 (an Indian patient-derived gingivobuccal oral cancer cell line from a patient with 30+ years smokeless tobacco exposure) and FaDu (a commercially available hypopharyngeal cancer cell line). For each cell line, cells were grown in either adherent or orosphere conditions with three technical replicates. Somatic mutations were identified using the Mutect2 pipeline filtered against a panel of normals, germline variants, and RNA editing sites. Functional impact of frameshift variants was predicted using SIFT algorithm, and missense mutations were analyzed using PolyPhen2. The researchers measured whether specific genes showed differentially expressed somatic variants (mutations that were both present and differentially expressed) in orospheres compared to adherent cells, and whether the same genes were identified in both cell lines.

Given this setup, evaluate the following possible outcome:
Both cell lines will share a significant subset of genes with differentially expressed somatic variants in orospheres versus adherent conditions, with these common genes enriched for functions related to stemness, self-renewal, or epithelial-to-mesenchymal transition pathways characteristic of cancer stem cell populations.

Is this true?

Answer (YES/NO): NO